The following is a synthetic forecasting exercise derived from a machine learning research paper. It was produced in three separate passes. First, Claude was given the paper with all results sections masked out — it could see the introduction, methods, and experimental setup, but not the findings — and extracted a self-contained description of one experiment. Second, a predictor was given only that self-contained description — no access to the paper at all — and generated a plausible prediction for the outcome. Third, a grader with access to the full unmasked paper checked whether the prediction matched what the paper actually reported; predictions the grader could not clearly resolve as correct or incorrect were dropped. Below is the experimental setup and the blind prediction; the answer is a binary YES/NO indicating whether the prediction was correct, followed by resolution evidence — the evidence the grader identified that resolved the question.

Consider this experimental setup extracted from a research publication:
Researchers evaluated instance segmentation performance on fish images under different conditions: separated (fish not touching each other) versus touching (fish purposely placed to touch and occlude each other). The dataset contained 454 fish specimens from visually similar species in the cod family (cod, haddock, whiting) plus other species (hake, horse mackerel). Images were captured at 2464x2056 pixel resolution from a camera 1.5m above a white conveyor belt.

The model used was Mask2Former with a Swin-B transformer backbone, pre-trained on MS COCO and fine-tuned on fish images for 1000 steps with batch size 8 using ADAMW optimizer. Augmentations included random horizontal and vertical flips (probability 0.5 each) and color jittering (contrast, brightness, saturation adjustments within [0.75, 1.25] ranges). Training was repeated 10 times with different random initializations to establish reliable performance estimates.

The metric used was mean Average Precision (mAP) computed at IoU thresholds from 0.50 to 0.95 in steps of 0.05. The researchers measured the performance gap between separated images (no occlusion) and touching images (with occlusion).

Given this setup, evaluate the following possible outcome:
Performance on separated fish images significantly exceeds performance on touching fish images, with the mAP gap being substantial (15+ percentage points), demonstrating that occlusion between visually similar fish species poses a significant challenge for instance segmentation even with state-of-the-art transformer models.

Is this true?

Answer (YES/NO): NO